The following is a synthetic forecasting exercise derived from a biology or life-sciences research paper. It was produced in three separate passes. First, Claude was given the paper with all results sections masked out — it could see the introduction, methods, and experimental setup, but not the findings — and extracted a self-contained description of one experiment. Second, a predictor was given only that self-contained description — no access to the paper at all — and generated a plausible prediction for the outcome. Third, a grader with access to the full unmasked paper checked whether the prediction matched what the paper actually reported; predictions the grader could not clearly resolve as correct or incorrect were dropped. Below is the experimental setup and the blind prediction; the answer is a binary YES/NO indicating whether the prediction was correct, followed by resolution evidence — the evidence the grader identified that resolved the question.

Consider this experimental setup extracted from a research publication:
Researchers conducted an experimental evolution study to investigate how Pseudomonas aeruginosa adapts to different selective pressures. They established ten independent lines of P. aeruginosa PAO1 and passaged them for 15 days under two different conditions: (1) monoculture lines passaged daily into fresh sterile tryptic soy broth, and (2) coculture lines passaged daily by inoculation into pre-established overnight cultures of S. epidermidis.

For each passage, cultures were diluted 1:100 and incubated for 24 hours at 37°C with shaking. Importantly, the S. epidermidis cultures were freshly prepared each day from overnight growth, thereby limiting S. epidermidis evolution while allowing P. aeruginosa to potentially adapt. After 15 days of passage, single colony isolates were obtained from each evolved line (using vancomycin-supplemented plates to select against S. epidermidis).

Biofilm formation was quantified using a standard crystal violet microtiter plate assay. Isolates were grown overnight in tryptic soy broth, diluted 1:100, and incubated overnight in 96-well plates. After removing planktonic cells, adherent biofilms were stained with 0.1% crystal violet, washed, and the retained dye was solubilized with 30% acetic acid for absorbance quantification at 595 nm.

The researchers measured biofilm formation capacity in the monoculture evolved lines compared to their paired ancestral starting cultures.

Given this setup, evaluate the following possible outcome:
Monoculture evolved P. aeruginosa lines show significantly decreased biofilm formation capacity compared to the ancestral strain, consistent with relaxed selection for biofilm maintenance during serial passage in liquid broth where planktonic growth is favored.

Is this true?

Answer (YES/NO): NO